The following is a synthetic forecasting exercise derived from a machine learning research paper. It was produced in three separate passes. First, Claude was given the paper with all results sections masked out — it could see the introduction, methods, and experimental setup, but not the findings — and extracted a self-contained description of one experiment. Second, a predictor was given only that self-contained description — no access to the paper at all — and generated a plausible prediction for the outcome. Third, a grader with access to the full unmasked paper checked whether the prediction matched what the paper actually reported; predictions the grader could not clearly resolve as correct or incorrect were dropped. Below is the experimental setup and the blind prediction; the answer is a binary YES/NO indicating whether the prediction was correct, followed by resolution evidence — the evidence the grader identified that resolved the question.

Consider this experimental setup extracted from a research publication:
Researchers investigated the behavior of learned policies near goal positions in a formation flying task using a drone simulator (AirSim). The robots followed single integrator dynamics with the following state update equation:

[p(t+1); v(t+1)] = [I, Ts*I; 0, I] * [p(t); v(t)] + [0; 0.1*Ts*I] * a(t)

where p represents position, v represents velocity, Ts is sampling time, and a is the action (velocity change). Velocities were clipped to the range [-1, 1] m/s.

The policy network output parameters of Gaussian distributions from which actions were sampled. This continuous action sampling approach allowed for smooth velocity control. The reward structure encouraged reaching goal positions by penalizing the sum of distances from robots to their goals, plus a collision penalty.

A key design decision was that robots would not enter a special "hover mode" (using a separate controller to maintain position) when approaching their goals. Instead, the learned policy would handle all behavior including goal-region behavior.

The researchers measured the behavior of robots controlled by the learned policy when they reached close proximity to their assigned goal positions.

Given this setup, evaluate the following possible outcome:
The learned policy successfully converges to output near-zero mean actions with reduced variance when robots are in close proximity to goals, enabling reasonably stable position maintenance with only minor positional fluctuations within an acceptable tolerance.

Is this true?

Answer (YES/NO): NO